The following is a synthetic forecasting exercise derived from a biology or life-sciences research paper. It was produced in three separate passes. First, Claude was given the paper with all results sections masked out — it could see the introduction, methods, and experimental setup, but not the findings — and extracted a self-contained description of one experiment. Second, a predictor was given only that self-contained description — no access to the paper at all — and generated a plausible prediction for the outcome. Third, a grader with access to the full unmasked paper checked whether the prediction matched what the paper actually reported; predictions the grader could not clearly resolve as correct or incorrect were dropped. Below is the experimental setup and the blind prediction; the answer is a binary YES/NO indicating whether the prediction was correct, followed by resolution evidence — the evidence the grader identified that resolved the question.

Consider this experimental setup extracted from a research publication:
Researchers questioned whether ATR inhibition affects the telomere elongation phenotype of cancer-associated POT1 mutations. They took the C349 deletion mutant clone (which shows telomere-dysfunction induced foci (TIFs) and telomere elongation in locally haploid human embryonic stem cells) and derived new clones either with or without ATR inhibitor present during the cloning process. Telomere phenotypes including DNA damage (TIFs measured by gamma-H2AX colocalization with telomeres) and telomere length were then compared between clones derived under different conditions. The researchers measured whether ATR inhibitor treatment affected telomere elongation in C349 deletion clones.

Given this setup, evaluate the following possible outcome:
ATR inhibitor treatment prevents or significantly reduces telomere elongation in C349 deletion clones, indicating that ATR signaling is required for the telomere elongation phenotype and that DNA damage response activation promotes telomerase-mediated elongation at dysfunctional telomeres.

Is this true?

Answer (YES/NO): NO